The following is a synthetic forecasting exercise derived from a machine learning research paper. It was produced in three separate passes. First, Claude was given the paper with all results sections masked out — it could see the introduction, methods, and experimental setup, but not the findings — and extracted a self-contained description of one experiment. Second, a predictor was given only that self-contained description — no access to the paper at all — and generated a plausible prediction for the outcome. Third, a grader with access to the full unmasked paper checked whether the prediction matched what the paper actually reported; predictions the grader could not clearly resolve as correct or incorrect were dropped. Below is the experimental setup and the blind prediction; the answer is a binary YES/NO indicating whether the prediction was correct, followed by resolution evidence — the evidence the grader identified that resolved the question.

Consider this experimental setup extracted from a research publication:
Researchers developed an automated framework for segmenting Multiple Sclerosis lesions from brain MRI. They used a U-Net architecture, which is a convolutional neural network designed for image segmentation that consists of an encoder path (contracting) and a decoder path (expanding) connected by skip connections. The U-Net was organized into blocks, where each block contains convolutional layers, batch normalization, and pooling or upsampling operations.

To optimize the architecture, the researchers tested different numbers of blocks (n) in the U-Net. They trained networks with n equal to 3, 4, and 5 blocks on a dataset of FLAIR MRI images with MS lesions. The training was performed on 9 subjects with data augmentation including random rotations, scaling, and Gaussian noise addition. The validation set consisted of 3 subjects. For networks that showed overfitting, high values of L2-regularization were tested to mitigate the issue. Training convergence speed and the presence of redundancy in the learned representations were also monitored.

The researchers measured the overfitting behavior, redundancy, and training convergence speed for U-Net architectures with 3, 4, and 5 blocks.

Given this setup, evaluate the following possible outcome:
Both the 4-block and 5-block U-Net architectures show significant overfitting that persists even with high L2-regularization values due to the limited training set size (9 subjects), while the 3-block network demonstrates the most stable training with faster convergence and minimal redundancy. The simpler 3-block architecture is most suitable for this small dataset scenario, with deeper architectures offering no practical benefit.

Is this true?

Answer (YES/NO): NO